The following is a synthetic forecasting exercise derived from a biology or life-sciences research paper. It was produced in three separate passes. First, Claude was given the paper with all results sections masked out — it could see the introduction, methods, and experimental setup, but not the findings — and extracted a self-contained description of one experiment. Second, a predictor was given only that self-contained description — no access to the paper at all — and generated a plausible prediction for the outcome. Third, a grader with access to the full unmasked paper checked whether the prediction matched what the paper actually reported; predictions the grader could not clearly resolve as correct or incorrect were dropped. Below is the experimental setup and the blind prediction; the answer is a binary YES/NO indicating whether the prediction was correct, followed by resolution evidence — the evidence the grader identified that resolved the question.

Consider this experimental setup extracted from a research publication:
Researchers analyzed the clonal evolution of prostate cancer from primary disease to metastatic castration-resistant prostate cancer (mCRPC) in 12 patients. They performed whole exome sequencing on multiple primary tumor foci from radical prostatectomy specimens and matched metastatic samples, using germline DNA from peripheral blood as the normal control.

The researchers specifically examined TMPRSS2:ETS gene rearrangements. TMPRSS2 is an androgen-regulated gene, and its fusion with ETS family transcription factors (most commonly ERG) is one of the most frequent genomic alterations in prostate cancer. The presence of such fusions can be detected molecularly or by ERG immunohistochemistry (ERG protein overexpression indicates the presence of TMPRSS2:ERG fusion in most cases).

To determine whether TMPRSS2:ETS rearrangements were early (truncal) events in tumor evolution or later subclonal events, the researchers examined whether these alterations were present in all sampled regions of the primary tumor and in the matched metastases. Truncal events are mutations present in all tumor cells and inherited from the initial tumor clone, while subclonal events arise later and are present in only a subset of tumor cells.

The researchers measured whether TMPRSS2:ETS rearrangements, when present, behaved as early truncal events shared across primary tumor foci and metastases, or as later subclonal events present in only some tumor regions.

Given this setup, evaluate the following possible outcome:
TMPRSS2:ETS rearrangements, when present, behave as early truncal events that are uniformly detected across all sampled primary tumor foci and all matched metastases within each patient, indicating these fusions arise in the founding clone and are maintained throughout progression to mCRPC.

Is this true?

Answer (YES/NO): NO